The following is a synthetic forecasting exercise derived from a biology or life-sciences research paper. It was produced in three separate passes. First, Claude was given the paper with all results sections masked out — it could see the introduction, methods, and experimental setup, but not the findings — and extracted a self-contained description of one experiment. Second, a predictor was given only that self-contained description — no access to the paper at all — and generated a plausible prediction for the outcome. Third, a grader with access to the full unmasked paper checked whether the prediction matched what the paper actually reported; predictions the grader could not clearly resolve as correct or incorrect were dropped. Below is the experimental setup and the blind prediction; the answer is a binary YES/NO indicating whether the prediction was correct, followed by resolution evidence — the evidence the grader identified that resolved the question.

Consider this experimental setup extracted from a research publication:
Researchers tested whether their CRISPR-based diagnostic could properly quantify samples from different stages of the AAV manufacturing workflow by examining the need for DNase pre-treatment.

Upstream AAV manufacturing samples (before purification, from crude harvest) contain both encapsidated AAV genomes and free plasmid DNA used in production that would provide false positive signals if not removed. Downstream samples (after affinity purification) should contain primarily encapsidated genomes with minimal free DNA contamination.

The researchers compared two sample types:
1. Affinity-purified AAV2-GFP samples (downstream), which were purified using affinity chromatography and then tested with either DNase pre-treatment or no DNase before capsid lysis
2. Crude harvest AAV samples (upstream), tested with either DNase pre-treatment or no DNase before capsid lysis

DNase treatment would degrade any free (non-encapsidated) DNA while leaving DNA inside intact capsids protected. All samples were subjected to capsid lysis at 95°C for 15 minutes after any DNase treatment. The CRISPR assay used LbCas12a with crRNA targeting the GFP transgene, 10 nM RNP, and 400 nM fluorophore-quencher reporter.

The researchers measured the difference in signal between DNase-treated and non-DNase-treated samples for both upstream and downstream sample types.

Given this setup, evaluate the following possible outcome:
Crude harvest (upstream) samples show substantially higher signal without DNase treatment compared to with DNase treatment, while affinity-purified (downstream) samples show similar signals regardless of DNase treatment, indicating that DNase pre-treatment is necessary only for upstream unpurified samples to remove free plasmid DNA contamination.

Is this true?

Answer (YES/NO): NO